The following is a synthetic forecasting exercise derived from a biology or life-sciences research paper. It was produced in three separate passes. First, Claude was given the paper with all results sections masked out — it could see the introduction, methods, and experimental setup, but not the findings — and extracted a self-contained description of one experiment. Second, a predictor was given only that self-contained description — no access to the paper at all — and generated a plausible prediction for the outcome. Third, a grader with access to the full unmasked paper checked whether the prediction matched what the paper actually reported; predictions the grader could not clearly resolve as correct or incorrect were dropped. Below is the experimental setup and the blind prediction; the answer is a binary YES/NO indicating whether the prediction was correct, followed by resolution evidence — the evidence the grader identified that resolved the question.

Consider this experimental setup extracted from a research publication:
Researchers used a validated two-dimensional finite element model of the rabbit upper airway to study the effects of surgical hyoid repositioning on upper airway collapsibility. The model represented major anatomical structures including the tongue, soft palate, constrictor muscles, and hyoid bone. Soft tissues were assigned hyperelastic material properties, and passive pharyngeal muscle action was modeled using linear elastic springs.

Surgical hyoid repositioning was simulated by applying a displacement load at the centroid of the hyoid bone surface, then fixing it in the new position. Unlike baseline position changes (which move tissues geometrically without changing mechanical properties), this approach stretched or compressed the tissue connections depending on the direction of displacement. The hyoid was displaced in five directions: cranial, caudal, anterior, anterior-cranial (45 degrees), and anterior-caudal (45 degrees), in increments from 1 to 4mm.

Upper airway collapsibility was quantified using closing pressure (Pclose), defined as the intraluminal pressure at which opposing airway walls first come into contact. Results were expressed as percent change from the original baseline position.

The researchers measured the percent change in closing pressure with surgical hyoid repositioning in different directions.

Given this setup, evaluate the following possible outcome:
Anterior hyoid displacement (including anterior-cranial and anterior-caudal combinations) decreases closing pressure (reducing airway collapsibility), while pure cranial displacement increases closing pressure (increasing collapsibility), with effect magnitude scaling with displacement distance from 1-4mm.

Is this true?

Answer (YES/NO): NO